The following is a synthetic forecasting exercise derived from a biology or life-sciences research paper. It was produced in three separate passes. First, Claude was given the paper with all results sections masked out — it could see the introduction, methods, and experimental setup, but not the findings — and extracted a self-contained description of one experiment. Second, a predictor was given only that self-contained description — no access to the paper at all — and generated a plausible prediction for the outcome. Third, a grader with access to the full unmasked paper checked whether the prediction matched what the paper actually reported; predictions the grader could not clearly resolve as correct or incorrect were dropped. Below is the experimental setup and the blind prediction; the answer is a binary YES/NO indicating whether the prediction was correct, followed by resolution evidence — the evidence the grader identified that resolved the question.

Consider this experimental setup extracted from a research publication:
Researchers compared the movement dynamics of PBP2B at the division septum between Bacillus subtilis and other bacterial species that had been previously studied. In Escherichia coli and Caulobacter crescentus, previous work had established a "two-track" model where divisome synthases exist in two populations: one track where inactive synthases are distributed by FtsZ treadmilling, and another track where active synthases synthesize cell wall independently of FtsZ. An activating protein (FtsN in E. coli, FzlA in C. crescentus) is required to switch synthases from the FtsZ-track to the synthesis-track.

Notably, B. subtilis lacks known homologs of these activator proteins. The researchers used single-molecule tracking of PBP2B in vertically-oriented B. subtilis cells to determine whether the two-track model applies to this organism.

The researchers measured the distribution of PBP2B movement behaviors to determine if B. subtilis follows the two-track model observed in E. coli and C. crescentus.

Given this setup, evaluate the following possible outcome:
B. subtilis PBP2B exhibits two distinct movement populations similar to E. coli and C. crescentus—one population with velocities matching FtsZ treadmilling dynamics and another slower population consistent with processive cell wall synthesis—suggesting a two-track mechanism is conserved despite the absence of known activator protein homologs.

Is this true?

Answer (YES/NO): NO